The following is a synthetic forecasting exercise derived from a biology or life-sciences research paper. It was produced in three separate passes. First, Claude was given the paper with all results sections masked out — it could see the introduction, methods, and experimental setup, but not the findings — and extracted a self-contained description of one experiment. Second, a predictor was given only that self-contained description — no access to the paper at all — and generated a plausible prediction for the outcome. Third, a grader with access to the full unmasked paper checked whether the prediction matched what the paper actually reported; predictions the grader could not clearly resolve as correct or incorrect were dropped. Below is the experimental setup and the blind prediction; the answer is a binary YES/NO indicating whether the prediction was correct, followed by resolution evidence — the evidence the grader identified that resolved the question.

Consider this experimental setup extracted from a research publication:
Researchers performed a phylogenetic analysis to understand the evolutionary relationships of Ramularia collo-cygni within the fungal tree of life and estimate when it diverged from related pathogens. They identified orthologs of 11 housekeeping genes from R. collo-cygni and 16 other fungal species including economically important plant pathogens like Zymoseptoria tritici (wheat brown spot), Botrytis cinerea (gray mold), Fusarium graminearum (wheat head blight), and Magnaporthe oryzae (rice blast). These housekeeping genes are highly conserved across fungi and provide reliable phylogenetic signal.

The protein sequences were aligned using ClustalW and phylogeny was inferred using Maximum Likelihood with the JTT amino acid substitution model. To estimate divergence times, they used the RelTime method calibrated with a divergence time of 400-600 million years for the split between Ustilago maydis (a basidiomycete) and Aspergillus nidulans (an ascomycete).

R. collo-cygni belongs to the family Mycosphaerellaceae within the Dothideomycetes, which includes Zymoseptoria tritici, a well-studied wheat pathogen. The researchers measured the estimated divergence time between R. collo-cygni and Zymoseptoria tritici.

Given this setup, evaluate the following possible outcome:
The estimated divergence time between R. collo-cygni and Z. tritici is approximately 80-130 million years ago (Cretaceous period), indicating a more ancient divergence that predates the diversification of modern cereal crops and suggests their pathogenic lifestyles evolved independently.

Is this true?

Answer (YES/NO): NO